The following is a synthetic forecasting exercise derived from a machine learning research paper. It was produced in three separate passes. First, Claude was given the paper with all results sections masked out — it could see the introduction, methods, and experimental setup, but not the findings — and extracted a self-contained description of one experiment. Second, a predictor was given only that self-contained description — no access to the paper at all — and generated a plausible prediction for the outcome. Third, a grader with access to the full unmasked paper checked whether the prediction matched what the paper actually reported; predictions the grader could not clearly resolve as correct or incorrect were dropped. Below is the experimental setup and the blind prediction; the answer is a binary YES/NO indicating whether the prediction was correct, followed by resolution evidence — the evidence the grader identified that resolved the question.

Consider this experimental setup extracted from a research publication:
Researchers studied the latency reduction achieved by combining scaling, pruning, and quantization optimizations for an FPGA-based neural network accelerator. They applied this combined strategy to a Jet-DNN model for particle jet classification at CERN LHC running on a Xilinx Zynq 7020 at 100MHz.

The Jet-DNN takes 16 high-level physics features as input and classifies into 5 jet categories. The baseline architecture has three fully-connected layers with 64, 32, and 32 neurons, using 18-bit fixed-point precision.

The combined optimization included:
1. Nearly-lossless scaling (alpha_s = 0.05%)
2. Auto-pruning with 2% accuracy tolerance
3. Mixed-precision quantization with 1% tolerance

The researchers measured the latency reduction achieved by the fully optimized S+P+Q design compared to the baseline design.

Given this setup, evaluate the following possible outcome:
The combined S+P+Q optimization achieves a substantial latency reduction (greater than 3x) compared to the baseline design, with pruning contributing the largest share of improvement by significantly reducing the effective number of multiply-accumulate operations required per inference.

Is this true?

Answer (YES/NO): NO